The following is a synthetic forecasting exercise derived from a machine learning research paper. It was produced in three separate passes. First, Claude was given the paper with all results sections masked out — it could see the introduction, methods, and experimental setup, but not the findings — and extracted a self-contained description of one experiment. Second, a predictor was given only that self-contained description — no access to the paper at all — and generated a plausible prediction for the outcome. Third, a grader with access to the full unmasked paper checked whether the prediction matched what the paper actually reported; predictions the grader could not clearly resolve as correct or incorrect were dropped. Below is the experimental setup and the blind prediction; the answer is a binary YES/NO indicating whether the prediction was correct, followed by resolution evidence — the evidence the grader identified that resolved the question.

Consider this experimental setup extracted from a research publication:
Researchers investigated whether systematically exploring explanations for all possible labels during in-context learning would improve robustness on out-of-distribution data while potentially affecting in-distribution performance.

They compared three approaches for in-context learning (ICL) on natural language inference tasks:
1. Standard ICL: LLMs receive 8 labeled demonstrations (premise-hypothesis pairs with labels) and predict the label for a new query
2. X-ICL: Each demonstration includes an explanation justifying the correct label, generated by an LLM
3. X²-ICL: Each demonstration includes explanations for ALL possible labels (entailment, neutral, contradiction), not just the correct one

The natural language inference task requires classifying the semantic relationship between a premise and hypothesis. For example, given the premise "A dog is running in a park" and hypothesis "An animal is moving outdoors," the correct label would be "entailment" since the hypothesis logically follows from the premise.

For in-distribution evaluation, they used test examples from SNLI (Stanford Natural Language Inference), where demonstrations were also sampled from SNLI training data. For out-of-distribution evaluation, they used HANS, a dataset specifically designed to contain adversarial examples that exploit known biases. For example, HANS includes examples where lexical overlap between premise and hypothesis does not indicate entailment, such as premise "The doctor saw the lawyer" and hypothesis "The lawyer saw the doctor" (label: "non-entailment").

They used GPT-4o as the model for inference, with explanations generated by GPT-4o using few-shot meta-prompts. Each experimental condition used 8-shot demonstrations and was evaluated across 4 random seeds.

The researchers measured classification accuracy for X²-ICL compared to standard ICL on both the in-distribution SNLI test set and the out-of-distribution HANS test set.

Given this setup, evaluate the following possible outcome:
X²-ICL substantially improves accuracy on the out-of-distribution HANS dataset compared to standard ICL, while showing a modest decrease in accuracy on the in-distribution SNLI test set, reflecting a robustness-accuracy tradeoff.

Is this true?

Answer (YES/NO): YES